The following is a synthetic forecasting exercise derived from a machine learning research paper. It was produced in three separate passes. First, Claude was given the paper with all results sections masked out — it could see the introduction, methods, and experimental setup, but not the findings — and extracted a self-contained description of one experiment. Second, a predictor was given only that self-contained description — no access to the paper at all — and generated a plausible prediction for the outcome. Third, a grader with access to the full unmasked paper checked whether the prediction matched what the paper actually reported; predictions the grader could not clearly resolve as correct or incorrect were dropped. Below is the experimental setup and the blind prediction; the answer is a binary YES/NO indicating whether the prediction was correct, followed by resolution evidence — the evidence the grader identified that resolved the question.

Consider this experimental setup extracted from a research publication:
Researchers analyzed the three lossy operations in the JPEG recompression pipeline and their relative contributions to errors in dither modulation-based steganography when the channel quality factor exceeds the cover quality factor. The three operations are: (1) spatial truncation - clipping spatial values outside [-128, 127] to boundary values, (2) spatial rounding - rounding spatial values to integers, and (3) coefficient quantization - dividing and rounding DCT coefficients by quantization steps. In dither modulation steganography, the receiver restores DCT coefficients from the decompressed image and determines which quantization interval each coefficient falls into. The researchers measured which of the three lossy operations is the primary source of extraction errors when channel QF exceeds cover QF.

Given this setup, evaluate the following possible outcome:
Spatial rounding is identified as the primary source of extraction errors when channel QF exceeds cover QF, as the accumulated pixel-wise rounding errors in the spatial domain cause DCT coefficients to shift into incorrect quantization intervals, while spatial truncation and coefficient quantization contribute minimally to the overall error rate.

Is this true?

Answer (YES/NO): NO